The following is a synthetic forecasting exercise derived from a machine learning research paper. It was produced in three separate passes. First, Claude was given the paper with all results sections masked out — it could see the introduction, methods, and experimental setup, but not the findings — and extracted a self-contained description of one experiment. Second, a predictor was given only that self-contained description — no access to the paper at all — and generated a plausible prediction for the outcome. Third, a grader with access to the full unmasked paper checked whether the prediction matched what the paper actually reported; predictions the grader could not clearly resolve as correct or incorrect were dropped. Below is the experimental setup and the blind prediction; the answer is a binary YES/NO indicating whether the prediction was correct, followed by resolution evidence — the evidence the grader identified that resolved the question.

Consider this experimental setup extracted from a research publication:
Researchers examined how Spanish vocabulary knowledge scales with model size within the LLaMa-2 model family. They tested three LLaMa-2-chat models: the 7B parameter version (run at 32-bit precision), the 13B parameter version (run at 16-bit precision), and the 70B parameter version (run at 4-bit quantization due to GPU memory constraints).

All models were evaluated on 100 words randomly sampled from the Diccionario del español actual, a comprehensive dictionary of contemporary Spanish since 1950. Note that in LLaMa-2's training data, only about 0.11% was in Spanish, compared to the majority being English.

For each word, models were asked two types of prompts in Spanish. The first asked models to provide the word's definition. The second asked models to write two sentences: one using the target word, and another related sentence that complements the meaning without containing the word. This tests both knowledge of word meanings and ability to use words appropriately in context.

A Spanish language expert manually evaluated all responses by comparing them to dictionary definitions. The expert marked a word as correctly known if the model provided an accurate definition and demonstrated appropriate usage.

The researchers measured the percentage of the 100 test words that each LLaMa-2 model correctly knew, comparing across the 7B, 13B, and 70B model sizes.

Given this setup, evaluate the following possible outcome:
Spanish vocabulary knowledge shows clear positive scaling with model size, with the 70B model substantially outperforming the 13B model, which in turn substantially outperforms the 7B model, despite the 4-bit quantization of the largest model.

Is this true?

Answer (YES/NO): NO